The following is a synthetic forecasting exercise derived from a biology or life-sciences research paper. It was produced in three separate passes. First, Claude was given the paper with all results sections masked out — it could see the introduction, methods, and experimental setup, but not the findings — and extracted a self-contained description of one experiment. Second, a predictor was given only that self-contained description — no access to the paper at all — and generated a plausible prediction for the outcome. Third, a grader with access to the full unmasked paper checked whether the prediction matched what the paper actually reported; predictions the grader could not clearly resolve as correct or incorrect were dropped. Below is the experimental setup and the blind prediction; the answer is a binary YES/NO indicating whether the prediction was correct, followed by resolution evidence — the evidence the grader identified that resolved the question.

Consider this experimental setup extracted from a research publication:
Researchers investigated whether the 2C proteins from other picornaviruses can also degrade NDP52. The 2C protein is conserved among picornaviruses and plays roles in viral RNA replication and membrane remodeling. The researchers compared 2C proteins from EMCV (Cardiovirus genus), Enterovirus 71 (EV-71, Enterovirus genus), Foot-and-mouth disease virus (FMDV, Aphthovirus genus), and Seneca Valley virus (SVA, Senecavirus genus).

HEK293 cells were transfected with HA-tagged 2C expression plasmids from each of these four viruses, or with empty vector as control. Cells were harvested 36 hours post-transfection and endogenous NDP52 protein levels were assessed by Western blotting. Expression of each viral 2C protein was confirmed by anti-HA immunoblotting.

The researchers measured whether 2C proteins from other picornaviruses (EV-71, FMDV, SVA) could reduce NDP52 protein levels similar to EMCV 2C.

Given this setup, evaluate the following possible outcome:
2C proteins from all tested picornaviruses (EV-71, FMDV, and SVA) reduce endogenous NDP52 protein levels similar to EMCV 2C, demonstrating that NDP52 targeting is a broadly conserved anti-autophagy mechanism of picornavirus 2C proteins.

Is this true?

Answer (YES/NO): NO